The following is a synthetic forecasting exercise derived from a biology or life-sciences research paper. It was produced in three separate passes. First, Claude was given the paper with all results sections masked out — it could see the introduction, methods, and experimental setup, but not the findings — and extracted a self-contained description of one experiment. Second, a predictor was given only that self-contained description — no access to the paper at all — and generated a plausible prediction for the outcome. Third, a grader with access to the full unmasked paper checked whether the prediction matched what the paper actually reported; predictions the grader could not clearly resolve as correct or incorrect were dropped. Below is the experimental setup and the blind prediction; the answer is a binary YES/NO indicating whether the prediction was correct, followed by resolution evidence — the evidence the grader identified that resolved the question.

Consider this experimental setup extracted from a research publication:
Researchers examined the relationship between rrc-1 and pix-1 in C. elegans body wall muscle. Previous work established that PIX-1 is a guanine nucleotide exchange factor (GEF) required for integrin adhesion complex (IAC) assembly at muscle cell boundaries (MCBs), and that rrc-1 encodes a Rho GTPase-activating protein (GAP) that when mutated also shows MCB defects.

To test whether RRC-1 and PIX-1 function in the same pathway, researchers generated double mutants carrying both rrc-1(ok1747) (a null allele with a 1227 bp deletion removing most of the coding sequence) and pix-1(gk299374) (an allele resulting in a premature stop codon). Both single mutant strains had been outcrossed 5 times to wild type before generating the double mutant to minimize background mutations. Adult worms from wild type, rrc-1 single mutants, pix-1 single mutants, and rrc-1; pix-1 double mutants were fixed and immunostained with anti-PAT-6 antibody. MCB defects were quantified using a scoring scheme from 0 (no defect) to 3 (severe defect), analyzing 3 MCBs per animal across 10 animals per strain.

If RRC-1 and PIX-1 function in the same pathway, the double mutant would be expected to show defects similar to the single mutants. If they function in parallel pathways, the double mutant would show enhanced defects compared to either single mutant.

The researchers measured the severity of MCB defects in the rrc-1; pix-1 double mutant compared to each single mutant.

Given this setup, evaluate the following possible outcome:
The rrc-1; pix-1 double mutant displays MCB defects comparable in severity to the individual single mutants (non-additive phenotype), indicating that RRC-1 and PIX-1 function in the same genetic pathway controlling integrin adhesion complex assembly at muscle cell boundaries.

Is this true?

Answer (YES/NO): NO